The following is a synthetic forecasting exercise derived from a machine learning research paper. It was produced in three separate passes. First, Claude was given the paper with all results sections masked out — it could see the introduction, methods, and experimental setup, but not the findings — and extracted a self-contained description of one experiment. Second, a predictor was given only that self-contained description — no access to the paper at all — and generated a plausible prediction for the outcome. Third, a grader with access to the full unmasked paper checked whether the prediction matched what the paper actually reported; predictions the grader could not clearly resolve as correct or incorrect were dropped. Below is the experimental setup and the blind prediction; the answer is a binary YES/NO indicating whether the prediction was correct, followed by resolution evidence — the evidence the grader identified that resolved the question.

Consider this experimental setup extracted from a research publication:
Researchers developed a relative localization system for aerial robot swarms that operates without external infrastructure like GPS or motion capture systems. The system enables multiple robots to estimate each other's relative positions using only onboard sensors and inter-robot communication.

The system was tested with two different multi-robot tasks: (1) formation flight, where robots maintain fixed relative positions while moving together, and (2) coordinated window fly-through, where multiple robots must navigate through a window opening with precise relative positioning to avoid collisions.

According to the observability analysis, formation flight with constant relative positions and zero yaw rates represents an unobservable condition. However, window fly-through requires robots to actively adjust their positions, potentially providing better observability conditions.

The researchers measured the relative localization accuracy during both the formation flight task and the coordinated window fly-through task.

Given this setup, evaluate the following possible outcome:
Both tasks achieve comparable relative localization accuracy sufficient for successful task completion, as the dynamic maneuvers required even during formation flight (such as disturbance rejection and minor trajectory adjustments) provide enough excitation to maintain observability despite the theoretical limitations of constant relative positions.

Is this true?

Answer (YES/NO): YES